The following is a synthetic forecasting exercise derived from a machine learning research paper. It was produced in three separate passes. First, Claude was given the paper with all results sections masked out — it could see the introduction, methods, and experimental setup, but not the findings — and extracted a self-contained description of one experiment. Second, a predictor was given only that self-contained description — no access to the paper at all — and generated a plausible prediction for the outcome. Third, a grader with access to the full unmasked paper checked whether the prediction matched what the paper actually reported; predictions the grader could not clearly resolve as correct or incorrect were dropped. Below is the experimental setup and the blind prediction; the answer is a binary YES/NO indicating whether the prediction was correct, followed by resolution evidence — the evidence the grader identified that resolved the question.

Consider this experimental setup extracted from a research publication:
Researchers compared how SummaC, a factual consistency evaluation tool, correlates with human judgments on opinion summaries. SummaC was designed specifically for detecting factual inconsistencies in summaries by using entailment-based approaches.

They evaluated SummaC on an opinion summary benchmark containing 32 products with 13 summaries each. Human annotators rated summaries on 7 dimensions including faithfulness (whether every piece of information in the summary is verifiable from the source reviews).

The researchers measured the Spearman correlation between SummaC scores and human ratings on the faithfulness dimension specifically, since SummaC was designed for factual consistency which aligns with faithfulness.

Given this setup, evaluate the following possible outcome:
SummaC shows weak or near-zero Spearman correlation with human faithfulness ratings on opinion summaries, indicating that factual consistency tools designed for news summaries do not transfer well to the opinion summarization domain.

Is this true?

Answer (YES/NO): NO